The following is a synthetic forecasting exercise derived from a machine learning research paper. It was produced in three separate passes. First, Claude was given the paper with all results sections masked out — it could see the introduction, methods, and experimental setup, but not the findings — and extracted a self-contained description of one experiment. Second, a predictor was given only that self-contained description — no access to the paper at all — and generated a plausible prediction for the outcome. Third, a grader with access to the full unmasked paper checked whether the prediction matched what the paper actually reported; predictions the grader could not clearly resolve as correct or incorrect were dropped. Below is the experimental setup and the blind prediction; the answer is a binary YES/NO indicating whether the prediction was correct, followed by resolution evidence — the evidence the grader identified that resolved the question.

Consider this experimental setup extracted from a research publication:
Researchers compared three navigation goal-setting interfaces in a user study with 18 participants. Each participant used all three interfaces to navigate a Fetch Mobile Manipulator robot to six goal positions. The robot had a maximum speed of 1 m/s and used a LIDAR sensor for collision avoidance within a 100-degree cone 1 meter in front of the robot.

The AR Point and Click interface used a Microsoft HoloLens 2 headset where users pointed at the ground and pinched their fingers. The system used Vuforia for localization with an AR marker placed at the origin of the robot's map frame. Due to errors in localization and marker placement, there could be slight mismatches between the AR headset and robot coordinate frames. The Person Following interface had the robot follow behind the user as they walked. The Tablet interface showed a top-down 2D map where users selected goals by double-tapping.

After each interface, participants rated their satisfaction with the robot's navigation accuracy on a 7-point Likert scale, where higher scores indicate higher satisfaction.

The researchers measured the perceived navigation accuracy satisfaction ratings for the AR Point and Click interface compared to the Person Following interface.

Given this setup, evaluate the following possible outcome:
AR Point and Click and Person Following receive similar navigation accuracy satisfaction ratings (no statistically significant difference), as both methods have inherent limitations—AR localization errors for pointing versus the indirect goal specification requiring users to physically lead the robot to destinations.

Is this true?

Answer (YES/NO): YES